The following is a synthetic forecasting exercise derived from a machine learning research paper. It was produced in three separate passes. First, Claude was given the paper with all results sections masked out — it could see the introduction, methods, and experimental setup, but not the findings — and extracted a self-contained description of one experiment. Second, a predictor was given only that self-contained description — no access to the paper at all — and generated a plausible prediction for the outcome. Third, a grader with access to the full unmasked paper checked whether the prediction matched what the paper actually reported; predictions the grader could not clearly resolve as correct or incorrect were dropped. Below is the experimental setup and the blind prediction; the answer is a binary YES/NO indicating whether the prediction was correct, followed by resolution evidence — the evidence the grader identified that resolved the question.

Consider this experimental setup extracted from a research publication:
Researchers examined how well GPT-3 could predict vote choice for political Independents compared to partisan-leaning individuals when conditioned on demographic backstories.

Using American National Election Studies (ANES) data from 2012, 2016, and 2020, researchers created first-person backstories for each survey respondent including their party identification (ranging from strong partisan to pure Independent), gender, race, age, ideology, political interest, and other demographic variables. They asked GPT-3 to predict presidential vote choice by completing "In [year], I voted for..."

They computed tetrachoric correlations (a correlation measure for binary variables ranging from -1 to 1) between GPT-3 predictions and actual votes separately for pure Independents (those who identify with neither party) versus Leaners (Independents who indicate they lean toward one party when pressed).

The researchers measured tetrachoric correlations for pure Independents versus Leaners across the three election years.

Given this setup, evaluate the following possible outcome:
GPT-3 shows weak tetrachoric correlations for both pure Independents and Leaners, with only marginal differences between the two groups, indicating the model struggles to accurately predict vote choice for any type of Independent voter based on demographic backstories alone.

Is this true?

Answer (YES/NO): NO